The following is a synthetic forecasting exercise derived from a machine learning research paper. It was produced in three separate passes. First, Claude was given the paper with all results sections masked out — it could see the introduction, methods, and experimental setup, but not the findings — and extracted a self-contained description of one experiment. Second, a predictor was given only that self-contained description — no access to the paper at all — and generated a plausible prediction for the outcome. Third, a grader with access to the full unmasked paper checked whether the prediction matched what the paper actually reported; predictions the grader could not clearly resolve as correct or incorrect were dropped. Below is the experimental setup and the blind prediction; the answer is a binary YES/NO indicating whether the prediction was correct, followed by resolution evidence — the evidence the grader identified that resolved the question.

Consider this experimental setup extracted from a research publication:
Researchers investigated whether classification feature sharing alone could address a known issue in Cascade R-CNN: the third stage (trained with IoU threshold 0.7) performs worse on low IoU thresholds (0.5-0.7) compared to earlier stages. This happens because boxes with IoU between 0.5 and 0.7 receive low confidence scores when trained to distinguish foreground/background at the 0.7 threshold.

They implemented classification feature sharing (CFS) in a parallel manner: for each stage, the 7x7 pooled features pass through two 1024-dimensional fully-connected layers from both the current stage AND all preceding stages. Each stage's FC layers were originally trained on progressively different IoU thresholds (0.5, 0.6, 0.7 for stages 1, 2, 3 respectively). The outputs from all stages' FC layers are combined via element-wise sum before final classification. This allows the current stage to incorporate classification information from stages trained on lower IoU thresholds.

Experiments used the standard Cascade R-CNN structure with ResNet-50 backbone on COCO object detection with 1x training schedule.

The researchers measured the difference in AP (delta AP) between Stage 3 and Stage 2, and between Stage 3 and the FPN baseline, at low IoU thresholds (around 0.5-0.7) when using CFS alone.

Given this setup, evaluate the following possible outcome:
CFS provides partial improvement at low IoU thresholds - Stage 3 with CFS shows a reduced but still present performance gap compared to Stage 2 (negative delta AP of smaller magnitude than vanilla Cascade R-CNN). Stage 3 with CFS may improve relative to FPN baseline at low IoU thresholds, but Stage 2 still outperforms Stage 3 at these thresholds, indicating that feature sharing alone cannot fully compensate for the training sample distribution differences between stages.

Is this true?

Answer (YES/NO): YES